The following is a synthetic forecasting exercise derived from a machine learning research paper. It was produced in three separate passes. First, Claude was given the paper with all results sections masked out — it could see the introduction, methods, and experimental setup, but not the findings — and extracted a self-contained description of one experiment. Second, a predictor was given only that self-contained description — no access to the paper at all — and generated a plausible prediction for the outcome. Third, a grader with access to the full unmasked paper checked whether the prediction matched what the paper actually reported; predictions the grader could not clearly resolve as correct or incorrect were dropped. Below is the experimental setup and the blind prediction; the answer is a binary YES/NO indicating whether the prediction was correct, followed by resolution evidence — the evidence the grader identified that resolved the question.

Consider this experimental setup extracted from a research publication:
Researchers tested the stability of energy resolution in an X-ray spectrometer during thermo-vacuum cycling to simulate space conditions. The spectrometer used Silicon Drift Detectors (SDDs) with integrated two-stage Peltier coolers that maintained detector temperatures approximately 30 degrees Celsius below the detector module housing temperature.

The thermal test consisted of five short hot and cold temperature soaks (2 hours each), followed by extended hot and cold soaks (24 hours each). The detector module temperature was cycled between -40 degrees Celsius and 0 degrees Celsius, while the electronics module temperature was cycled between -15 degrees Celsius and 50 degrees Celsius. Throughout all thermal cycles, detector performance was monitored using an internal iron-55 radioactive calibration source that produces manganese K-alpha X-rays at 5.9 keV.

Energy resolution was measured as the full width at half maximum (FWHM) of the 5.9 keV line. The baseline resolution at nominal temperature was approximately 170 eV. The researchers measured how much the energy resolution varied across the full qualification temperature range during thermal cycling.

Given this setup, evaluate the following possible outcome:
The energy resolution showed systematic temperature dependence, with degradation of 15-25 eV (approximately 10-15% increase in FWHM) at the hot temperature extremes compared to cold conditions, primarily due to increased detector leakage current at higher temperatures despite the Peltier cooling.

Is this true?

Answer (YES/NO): NO